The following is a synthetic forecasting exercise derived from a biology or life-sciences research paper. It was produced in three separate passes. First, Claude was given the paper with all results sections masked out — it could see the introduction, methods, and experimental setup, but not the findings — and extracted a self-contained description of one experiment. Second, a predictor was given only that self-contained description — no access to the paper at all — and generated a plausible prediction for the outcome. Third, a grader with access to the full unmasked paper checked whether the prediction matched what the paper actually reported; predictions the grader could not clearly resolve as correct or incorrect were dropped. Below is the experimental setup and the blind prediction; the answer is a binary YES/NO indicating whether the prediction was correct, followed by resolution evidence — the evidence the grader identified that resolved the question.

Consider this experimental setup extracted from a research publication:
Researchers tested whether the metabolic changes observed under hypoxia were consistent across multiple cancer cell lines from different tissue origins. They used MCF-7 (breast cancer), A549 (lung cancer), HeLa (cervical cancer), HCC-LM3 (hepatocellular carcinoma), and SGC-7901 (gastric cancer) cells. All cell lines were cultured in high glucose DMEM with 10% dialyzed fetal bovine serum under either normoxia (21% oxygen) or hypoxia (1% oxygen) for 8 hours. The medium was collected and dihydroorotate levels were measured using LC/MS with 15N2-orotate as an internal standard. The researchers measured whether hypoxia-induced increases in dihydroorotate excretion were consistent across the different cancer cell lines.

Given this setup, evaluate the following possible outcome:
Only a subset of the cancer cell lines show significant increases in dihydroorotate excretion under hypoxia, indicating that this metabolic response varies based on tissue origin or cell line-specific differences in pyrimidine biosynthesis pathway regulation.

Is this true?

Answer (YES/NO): NO